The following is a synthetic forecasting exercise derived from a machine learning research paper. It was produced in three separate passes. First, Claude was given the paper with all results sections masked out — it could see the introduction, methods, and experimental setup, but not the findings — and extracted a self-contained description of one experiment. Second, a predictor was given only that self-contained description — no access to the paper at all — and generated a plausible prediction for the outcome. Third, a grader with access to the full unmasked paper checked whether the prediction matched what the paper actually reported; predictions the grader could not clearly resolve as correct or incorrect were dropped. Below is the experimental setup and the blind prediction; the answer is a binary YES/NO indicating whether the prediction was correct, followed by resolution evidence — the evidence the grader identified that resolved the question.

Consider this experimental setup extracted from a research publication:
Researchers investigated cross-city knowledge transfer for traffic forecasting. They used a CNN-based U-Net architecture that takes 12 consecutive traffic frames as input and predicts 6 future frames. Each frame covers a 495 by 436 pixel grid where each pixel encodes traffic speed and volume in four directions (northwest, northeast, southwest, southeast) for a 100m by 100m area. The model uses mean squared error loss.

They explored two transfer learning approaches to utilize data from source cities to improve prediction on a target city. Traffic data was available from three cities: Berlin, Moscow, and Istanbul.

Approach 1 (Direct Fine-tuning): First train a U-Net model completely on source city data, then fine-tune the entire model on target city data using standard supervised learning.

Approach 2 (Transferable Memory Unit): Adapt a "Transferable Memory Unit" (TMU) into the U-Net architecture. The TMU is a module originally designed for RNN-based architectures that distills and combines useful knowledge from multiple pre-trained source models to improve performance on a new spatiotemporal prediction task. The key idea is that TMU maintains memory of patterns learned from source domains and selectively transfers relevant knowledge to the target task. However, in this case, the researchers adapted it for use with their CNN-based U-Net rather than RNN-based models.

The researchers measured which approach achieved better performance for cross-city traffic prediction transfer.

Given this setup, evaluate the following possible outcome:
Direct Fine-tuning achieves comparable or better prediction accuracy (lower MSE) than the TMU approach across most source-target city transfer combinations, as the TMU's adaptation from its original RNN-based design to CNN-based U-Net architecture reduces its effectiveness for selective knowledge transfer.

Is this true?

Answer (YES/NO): NO